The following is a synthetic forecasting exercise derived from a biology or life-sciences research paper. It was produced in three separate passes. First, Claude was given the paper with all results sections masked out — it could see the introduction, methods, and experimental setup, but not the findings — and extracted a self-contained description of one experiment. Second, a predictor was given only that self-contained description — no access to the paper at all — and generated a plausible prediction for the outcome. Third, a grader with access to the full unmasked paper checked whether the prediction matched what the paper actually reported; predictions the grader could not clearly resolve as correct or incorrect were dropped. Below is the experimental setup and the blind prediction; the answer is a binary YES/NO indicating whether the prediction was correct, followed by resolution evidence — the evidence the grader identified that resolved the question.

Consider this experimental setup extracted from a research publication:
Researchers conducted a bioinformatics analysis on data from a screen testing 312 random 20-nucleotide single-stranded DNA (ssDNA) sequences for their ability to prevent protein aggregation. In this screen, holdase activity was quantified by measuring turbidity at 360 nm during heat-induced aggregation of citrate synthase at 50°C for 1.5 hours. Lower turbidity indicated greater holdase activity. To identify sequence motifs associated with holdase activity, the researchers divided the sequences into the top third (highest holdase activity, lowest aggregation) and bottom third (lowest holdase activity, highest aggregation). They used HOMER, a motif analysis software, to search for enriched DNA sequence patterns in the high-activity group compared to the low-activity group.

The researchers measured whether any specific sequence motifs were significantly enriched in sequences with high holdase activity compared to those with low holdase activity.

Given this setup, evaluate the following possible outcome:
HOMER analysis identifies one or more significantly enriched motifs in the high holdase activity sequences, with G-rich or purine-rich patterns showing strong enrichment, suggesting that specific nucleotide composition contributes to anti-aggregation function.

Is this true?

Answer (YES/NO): YES